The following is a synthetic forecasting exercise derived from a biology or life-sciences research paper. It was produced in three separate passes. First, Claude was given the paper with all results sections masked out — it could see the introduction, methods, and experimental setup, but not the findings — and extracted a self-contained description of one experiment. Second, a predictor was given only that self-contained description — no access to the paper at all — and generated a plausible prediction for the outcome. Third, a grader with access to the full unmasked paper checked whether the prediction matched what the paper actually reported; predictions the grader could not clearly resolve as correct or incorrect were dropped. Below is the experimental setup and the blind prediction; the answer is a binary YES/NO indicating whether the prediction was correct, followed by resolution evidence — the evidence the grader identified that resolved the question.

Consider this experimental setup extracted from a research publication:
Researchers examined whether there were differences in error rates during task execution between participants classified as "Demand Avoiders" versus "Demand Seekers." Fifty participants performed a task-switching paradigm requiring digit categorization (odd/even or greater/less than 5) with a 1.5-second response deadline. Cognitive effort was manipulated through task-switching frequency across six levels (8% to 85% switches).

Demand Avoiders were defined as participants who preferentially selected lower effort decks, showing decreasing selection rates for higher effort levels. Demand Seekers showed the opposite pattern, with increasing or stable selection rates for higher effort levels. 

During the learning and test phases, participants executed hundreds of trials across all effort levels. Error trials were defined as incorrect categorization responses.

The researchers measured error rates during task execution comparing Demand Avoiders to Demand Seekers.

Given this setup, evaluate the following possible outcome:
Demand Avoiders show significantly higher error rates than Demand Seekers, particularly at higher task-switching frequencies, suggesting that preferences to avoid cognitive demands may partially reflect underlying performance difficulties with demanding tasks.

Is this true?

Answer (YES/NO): NO